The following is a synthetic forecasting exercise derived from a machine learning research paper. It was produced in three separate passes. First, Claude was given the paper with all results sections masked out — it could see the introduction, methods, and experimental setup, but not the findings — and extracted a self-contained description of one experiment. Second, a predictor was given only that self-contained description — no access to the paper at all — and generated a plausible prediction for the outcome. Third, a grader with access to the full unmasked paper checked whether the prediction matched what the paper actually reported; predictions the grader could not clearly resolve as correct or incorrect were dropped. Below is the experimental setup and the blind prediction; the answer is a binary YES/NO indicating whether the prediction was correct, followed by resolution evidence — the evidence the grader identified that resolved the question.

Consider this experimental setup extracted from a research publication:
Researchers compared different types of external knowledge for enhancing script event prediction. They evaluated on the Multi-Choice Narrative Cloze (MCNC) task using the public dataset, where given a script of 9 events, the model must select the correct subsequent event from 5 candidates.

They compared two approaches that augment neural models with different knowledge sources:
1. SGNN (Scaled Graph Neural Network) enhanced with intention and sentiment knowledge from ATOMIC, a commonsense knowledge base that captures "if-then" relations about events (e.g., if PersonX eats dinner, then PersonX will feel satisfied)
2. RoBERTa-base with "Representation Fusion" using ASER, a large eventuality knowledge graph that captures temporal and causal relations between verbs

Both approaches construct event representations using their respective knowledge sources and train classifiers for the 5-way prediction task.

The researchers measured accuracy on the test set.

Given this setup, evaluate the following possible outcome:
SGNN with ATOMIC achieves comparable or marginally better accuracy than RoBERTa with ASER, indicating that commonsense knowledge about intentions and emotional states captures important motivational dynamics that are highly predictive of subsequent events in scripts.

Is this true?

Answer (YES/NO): NO